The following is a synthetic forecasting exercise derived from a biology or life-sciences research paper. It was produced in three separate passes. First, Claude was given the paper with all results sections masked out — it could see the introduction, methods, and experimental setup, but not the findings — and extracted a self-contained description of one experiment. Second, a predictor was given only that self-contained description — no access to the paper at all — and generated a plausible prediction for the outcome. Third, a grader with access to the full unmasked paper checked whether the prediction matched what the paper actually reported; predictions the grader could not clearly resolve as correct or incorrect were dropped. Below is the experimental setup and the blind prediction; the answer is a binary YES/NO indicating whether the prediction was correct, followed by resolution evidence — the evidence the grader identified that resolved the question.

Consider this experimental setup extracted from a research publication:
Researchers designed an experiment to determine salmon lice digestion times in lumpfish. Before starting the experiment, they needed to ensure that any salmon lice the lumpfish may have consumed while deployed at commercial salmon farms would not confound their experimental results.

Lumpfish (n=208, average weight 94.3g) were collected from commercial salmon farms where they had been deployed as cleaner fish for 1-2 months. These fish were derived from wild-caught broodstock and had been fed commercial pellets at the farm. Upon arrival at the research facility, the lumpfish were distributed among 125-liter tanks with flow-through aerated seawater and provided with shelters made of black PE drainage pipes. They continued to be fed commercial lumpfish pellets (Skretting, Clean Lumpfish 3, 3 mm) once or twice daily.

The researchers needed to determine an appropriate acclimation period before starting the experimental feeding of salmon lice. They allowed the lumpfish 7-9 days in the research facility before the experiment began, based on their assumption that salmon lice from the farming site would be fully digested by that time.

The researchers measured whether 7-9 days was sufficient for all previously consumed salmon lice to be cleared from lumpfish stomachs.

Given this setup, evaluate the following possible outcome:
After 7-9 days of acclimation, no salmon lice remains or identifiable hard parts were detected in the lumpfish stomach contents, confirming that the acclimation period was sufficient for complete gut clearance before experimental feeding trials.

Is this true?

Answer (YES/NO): NO